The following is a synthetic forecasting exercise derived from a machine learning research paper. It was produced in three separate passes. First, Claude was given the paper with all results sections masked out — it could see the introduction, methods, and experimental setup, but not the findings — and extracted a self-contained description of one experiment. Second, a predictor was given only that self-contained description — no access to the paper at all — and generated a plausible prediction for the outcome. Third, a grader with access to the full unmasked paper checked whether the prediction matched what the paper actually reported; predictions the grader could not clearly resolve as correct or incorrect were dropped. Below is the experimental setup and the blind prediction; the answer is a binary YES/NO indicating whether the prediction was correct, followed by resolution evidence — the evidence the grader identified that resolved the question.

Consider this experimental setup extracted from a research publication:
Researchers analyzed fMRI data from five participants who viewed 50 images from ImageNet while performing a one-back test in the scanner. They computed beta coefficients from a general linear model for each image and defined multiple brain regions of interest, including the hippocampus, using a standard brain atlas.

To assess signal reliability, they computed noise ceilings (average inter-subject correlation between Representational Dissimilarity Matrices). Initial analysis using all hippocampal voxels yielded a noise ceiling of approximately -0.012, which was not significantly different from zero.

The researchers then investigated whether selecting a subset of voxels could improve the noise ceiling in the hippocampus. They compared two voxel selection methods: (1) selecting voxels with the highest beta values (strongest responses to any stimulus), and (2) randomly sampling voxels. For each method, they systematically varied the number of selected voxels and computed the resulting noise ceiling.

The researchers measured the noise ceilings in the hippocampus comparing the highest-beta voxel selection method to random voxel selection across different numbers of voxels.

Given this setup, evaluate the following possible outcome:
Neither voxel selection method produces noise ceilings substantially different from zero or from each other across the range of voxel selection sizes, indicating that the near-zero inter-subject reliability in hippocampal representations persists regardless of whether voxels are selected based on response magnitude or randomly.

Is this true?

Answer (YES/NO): NO